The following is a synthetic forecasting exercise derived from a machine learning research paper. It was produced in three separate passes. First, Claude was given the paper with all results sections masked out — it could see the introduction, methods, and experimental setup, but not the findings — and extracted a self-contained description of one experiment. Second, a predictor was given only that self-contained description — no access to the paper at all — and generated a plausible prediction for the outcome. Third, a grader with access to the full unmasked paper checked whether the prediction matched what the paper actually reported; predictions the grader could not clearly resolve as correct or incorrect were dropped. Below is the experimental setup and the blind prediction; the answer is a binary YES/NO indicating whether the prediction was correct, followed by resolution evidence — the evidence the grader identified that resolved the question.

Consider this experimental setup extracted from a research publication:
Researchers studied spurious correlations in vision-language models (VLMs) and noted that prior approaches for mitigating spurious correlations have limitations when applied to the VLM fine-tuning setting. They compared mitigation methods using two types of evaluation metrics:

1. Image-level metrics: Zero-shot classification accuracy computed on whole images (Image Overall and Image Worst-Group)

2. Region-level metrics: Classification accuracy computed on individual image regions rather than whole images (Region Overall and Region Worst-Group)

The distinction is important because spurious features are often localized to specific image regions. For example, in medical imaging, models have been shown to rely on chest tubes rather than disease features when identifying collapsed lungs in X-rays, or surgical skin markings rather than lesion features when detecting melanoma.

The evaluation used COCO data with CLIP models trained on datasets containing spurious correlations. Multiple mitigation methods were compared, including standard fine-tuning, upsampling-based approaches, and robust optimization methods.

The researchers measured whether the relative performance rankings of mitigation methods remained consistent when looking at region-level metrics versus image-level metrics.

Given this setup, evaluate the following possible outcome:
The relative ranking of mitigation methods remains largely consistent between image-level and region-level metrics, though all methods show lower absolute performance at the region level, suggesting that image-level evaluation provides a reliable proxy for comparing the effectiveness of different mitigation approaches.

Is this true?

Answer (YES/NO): NO